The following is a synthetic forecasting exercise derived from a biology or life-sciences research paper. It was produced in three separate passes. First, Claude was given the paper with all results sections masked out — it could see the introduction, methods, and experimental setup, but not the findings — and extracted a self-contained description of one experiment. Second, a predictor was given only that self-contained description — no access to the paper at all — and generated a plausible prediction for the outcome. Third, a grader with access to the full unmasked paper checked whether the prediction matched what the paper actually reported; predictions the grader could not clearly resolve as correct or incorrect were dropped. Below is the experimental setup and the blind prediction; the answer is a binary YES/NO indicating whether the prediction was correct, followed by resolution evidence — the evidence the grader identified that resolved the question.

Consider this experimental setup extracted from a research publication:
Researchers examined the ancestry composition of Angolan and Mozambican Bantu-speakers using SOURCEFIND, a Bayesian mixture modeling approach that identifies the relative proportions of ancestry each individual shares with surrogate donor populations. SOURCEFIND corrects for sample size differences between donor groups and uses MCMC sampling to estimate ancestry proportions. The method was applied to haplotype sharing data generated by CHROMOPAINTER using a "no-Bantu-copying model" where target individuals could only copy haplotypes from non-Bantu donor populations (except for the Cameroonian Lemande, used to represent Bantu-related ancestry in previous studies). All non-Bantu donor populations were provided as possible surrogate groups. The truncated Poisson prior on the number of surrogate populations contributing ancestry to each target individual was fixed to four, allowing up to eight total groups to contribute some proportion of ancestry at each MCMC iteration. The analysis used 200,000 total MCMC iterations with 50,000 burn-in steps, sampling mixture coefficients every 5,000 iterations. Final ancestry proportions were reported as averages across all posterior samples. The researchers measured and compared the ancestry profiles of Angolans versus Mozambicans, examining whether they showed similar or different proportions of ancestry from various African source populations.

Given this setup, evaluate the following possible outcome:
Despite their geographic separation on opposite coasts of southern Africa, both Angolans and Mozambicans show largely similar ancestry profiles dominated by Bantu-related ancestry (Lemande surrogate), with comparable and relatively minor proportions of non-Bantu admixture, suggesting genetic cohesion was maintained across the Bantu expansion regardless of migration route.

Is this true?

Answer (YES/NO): YES